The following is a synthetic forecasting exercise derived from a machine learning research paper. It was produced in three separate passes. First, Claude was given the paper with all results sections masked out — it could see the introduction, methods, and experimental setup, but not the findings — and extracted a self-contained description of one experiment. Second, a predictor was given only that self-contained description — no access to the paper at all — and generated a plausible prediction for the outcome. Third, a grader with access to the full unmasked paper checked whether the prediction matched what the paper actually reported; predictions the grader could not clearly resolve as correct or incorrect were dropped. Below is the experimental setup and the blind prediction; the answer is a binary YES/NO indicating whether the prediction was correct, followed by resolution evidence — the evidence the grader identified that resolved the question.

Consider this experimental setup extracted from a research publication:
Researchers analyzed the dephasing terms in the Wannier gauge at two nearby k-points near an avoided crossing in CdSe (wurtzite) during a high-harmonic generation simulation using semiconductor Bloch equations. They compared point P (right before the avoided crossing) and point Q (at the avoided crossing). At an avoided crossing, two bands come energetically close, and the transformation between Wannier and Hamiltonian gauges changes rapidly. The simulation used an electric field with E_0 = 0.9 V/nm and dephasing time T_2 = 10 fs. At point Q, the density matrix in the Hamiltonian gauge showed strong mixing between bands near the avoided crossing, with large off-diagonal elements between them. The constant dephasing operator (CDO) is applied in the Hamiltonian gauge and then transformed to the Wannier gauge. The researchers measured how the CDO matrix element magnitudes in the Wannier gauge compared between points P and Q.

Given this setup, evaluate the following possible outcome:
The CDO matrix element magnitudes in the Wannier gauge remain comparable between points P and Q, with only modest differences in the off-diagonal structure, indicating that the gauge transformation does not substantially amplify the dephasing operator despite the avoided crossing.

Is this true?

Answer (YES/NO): NO